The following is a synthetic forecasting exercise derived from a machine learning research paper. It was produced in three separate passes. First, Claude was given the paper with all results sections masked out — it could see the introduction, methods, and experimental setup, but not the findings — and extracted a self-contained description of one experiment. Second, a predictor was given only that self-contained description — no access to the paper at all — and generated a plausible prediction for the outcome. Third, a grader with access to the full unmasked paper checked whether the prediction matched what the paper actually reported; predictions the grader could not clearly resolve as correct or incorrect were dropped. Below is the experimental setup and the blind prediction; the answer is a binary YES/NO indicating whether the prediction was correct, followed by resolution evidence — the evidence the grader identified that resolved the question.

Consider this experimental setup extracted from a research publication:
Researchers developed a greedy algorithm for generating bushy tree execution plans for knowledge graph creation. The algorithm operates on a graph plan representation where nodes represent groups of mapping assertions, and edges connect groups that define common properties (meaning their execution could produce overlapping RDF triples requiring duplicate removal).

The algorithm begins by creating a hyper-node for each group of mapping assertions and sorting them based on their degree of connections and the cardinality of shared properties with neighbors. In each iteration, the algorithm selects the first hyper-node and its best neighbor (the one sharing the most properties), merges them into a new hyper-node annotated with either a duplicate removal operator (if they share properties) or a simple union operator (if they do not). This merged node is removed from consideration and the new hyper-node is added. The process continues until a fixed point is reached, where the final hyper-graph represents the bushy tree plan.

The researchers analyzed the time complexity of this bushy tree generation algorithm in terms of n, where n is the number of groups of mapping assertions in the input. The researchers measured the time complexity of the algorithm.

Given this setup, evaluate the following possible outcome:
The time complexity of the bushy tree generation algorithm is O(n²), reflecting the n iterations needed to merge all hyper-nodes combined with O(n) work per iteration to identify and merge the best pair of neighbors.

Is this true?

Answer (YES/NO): NO